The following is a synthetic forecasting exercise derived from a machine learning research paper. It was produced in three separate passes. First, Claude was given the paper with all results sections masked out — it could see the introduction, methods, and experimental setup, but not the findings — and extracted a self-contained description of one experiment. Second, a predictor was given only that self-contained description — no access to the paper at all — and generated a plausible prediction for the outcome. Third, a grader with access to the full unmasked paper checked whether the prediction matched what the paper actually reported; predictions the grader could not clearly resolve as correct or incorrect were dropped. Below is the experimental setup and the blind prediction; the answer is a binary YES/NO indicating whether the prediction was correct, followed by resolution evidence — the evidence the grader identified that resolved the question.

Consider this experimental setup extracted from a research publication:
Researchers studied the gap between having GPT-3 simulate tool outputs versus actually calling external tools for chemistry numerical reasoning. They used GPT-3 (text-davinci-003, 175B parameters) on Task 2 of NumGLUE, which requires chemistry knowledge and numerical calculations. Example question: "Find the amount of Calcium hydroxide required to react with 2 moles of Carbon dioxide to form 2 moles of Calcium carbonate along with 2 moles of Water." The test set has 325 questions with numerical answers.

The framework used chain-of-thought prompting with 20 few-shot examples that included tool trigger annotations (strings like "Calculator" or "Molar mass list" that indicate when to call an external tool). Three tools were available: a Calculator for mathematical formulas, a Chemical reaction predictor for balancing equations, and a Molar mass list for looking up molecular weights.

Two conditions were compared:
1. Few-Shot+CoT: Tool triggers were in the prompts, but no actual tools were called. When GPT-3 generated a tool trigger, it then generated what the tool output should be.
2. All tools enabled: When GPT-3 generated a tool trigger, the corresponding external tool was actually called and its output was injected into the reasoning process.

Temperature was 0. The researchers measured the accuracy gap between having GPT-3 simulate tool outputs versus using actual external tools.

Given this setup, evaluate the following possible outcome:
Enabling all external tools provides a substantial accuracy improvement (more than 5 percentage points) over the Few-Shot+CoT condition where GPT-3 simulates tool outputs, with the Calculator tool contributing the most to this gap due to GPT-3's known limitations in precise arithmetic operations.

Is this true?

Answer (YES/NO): NO